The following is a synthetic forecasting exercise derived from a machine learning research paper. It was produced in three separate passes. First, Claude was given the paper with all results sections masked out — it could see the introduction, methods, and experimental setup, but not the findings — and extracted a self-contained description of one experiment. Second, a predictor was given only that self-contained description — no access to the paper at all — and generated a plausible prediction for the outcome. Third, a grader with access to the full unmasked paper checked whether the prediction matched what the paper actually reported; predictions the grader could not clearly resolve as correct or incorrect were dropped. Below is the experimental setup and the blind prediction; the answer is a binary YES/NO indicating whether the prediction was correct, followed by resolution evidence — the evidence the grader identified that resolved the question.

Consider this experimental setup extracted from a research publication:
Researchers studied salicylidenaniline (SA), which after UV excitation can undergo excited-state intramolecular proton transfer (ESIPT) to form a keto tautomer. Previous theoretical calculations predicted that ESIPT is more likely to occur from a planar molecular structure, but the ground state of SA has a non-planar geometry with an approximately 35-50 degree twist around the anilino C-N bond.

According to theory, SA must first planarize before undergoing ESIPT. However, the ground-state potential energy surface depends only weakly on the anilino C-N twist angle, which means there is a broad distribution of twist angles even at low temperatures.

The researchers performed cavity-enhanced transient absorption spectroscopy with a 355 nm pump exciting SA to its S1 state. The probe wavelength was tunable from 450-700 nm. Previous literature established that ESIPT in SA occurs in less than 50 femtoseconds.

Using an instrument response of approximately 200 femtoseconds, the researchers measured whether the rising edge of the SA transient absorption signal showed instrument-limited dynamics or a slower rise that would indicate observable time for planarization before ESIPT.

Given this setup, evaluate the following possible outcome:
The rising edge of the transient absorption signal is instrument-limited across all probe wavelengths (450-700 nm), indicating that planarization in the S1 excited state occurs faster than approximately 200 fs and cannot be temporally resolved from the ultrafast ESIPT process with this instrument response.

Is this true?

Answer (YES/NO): YES